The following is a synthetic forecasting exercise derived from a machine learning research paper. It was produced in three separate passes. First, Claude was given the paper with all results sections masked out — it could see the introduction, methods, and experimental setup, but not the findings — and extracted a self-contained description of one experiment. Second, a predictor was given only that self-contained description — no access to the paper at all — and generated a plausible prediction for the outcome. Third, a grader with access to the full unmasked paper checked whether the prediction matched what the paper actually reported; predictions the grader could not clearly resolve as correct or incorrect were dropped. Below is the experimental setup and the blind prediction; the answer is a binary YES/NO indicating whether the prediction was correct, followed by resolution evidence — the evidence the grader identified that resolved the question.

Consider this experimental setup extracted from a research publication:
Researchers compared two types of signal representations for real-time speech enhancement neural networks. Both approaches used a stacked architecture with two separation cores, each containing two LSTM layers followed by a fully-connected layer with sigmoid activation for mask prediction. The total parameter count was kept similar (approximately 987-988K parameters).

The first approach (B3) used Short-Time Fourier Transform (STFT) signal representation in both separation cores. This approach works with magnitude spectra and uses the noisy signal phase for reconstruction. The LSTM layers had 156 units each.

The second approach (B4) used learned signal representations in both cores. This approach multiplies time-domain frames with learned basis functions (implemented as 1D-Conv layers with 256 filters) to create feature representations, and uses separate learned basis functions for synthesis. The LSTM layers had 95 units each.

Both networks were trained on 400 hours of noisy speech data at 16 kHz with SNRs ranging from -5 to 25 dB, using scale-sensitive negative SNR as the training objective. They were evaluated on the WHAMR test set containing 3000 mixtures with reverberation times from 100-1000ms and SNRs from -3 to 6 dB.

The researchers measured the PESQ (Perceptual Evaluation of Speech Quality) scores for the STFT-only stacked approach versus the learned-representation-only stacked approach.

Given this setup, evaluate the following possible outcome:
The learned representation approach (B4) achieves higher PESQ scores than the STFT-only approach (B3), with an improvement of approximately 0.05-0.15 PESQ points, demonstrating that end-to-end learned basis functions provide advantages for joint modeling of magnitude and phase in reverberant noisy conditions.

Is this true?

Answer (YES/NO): NO